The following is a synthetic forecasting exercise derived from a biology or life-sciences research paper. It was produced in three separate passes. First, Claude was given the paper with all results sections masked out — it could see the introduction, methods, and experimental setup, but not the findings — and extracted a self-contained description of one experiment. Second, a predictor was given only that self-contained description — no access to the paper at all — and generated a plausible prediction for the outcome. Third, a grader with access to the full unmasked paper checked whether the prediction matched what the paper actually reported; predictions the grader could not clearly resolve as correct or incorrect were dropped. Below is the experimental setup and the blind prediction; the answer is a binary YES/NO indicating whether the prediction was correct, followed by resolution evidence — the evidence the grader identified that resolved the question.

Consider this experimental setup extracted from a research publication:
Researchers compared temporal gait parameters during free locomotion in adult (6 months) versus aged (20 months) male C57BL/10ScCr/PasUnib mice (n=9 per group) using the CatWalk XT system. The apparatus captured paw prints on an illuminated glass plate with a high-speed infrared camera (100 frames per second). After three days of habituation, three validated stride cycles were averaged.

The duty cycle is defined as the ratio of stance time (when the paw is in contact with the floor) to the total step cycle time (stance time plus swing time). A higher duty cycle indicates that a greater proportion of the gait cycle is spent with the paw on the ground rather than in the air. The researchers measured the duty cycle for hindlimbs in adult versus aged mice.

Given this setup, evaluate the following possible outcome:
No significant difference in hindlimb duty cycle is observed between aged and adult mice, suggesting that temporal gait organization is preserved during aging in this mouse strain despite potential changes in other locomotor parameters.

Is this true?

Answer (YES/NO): NO